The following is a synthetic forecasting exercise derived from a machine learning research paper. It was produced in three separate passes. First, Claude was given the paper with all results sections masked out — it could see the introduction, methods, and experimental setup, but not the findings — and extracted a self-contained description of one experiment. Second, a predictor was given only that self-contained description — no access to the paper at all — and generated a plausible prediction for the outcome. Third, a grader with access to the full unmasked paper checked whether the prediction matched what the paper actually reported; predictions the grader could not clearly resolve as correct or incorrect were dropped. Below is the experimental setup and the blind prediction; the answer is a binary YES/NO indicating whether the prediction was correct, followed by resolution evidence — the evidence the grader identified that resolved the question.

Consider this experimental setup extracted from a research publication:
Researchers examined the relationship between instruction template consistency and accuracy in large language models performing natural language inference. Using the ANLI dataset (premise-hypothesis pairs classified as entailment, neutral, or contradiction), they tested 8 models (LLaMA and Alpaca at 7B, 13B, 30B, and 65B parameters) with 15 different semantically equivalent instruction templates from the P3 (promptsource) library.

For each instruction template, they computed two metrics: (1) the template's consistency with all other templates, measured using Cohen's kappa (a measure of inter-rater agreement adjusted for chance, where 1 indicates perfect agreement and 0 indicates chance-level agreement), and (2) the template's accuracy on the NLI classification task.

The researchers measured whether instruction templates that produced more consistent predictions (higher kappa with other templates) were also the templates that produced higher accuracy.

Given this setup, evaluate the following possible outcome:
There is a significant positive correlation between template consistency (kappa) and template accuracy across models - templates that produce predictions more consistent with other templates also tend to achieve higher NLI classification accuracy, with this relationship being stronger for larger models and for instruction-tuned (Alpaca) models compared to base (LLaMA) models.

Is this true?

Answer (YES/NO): NO